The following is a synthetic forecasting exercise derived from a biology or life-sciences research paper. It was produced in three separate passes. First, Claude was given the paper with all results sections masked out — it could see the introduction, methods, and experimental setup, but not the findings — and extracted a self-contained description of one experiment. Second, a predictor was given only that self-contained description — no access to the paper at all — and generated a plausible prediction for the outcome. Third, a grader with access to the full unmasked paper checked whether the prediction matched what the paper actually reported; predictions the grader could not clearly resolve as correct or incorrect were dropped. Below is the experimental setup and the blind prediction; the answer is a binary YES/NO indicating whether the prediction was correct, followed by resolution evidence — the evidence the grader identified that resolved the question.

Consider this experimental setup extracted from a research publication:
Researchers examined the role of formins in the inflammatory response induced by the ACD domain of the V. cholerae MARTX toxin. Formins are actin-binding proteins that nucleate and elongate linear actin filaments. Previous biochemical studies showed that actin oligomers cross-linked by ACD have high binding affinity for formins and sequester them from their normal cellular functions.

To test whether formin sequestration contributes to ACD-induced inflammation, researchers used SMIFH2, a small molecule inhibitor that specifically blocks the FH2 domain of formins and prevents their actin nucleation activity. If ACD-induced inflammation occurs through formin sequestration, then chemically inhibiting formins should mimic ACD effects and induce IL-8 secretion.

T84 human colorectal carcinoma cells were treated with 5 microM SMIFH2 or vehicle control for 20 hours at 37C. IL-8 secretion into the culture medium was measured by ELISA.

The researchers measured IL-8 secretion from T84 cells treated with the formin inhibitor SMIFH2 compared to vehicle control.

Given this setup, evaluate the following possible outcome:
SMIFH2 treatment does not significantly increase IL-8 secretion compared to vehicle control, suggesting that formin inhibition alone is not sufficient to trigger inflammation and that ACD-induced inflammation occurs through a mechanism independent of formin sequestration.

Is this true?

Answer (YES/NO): YES